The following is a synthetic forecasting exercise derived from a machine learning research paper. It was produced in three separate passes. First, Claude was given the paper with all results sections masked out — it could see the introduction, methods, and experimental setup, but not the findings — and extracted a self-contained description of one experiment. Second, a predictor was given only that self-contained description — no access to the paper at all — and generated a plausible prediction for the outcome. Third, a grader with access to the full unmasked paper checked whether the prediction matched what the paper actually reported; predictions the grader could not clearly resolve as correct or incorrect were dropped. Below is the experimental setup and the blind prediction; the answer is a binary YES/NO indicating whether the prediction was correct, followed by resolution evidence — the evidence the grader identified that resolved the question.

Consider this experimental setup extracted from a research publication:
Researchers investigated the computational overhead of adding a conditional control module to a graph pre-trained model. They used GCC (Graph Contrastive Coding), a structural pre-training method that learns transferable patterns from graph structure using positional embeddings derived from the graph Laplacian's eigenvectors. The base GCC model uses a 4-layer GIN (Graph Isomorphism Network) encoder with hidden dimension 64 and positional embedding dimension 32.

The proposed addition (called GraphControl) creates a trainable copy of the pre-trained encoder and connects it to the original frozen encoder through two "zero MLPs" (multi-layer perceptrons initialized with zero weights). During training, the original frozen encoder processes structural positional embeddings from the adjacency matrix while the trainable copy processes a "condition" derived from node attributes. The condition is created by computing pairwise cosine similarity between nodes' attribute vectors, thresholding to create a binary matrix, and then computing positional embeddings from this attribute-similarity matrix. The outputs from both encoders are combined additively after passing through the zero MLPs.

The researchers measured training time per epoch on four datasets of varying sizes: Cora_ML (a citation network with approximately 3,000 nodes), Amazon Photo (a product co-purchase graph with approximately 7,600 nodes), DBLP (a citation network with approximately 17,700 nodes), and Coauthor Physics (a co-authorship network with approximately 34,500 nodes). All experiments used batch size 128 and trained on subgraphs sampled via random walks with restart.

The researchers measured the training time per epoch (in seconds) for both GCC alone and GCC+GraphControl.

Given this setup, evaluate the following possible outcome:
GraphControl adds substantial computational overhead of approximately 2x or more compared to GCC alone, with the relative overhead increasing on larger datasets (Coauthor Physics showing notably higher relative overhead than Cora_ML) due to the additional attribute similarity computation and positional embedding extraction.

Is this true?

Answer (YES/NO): NO